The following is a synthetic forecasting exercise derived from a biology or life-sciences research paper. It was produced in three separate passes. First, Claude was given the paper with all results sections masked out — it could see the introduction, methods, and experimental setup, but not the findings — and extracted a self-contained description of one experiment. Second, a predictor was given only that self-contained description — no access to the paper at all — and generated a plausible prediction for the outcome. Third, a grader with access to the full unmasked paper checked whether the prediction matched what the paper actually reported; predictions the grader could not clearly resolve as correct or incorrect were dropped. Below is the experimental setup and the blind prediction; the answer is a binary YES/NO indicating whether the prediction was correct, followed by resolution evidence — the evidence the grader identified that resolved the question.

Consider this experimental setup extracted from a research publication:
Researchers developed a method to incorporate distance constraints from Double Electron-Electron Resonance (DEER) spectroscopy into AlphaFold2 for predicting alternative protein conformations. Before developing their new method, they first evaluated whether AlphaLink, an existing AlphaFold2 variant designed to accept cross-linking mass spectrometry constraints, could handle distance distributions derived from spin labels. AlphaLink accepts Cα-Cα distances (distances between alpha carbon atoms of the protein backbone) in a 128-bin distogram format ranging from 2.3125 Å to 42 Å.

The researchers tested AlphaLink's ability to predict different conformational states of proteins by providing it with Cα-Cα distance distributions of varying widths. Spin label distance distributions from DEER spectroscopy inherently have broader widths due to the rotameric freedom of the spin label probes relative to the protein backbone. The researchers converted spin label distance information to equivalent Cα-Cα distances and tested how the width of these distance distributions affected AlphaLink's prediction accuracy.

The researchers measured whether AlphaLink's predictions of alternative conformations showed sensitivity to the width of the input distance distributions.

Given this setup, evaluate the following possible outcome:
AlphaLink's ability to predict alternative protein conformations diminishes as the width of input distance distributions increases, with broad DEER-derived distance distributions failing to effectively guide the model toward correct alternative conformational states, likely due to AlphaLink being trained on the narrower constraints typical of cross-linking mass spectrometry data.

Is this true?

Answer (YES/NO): YES